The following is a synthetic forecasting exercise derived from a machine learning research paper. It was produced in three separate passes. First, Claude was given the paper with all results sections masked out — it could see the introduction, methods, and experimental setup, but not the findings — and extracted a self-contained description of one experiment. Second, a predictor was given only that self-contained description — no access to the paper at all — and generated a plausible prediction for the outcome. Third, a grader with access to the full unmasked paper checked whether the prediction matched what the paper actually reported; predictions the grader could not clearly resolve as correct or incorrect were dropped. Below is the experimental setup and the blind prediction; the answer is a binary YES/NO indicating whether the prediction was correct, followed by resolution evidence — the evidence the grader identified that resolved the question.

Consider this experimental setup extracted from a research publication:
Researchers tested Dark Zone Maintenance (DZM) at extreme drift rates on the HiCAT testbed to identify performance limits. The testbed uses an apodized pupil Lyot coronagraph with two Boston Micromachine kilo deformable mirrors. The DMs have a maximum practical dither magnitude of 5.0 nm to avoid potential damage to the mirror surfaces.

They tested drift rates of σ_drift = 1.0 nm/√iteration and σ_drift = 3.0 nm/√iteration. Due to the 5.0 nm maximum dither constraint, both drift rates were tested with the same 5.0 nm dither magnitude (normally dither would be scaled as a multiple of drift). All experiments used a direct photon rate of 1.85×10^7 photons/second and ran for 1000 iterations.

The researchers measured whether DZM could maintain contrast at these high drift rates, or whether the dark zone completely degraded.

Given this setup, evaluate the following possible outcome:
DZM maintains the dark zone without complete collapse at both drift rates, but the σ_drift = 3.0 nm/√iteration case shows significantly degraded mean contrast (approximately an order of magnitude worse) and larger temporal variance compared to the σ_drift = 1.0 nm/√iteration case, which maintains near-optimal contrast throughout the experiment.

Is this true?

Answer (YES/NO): NO